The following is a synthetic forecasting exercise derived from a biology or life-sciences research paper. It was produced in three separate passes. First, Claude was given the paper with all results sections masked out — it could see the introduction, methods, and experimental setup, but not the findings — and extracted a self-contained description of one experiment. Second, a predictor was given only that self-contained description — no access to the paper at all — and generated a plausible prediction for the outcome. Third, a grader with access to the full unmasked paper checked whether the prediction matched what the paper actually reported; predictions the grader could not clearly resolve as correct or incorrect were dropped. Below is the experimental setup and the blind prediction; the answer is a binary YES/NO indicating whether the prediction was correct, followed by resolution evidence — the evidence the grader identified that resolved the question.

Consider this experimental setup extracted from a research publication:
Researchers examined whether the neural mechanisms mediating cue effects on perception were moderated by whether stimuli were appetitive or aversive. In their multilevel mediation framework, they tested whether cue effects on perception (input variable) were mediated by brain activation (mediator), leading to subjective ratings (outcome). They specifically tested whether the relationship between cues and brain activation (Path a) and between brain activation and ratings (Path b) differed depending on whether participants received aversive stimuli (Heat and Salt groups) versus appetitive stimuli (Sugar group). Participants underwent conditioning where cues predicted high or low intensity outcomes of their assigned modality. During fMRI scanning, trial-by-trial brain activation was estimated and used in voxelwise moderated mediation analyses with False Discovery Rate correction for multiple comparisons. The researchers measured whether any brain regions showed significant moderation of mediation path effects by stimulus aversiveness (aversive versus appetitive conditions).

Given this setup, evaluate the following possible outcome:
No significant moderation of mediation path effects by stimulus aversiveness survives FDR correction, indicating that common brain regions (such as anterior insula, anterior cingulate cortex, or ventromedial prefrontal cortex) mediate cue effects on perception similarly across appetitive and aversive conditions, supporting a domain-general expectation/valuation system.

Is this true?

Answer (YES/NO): YES